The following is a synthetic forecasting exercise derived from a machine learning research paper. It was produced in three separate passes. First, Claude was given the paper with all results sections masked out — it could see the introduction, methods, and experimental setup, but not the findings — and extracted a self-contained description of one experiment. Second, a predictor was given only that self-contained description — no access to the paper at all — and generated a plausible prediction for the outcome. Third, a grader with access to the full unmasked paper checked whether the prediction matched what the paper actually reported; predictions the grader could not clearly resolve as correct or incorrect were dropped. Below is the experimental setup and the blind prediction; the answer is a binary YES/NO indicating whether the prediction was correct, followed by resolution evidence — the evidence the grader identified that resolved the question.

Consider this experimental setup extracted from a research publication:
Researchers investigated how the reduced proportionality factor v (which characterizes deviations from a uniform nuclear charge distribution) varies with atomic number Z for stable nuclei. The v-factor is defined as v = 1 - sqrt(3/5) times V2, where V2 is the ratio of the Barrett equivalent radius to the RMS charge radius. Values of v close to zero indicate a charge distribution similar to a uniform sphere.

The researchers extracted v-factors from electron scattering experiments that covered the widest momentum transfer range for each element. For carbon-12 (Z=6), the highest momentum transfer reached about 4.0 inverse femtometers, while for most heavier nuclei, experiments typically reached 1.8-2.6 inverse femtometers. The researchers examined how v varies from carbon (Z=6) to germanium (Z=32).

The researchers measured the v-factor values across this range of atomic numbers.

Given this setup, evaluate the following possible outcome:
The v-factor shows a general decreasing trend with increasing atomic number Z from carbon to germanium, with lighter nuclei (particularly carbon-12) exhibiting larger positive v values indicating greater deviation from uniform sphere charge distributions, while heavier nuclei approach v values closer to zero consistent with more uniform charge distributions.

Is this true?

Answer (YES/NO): NO